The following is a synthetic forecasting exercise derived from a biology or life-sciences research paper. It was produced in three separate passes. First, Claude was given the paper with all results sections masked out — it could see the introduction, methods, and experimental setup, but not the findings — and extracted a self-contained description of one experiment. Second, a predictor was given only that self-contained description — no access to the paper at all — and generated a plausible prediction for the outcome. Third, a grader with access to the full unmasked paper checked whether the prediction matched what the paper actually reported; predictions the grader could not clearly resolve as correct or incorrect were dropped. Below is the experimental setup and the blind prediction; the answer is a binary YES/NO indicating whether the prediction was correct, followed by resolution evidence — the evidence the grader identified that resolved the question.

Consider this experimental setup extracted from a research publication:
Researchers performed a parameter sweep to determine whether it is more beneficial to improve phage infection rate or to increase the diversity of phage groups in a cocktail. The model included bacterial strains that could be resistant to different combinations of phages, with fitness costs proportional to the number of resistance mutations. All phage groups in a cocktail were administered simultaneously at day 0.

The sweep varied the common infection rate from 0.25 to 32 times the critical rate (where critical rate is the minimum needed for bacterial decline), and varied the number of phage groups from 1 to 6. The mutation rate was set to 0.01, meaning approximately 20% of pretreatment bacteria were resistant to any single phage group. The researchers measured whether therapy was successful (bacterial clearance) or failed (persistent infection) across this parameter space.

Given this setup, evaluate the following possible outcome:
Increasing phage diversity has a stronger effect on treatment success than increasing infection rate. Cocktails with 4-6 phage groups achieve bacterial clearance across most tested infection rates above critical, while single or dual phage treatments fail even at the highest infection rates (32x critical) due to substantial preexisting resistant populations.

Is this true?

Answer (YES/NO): YES